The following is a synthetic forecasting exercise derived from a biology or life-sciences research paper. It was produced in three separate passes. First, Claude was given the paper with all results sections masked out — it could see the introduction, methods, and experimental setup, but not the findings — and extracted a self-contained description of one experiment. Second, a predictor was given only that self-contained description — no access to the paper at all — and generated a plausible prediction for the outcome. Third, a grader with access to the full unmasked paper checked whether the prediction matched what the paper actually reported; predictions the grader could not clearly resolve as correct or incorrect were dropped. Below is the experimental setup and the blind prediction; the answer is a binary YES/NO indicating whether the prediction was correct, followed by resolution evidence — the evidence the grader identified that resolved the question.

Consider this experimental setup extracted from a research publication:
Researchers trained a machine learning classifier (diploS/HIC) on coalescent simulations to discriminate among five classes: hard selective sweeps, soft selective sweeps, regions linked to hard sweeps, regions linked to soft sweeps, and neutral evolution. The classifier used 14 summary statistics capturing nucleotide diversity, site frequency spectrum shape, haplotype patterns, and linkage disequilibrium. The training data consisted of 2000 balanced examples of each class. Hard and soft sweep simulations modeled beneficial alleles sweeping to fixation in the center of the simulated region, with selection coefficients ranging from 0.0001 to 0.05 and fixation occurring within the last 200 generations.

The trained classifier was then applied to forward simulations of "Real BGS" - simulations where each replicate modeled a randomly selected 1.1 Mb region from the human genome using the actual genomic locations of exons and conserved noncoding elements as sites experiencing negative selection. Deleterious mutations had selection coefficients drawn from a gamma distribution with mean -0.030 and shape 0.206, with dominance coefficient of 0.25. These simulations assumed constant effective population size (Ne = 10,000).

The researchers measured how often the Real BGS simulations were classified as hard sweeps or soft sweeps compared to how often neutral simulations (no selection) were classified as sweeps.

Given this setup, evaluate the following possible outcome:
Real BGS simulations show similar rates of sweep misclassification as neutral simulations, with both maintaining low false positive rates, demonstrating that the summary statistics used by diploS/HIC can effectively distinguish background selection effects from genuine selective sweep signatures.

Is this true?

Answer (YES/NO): YES